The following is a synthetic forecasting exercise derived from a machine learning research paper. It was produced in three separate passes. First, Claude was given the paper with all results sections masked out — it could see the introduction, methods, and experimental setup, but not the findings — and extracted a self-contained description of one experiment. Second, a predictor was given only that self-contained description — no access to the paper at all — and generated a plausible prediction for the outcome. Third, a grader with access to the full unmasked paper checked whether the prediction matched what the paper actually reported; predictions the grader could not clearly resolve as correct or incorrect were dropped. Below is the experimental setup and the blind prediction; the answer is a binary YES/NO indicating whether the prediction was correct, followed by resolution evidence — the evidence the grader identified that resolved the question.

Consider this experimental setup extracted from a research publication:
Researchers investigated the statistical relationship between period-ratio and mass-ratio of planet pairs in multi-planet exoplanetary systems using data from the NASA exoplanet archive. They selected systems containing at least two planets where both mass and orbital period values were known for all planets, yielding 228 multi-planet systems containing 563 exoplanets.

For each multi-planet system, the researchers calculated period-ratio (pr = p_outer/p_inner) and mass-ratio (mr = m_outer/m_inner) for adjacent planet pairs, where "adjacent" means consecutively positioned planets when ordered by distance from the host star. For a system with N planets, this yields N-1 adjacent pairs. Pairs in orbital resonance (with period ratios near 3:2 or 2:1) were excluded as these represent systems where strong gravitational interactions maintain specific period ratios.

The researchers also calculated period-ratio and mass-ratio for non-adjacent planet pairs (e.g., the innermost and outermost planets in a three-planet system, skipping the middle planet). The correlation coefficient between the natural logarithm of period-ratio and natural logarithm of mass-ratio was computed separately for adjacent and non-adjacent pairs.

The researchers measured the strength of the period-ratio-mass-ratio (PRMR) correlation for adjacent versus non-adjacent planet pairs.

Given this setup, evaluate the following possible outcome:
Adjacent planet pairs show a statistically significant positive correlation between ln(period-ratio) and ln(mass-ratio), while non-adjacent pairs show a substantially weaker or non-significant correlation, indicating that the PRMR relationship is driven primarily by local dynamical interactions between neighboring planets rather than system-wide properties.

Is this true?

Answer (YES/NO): YES